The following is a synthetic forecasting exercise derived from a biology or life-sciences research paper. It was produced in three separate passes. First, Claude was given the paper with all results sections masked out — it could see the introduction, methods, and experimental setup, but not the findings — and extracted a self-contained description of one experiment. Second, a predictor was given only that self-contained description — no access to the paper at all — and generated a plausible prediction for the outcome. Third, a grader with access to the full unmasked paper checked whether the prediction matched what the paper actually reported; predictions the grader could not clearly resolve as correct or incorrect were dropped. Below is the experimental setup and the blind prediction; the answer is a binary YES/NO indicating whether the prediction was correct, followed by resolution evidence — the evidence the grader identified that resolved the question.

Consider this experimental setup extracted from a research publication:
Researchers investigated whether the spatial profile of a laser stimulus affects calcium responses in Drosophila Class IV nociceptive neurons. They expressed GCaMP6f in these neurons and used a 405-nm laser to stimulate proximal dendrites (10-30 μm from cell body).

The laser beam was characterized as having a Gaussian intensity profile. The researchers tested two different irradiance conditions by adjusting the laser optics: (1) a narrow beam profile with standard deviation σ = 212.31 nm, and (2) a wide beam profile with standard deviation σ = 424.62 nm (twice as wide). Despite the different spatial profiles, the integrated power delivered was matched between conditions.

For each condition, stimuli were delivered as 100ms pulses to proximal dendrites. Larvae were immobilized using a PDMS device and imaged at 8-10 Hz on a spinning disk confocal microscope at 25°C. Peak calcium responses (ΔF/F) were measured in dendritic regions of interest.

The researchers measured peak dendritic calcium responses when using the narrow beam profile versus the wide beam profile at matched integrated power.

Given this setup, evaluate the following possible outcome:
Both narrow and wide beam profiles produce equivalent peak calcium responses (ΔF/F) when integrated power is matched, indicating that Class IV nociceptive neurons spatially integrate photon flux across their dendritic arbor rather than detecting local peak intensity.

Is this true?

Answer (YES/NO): NO